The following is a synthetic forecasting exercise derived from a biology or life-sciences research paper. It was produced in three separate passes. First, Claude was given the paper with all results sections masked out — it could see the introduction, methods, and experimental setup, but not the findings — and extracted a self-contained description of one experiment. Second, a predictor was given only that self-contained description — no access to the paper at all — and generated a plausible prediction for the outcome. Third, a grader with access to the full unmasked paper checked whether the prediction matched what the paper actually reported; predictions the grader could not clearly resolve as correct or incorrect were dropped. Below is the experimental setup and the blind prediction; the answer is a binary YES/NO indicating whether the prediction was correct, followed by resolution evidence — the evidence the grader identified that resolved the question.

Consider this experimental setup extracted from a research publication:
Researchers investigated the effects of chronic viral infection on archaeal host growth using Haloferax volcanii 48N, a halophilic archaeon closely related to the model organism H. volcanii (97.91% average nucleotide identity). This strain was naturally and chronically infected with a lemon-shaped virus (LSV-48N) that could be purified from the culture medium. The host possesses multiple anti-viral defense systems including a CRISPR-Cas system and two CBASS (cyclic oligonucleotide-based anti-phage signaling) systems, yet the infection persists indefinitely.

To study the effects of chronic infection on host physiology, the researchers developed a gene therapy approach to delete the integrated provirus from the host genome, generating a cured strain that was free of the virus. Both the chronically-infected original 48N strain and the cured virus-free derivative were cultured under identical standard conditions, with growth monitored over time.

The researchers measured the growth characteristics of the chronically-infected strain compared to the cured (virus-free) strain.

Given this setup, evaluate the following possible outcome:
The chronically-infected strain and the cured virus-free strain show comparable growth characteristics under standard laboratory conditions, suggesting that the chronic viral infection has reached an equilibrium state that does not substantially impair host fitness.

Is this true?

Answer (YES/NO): NO